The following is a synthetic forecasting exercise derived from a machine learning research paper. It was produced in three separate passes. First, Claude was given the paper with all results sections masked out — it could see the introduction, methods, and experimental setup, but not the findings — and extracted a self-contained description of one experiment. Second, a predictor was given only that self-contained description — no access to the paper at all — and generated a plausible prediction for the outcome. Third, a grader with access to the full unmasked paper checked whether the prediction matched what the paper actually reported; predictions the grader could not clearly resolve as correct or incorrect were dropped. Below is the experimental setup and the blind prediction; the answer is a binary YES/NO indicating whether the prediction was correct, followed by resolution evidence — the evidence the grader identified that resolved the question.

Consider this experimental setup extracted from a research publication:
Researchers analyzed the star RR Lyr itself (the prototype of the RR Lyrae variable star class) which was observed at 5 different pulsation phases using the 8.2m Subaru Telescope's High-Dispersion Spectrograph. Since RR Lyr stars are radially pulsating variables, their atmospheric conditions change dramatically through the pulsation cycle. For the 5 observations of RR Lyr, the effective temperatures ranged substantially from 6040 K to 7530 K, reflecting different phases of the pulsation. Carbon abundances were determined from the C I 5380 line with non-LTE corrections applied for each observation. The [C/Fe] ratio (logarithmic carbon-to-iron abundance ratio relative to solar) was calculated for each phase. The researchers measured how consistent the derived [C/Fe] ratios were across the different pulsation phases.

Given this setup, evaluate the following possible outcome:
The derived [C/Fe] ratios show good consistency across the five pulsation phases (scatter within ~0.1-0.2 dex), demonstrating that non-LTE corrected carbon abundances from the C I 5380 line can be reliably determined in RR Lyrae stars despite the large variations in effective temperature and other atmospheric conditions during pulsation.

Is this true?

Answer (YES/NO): NO